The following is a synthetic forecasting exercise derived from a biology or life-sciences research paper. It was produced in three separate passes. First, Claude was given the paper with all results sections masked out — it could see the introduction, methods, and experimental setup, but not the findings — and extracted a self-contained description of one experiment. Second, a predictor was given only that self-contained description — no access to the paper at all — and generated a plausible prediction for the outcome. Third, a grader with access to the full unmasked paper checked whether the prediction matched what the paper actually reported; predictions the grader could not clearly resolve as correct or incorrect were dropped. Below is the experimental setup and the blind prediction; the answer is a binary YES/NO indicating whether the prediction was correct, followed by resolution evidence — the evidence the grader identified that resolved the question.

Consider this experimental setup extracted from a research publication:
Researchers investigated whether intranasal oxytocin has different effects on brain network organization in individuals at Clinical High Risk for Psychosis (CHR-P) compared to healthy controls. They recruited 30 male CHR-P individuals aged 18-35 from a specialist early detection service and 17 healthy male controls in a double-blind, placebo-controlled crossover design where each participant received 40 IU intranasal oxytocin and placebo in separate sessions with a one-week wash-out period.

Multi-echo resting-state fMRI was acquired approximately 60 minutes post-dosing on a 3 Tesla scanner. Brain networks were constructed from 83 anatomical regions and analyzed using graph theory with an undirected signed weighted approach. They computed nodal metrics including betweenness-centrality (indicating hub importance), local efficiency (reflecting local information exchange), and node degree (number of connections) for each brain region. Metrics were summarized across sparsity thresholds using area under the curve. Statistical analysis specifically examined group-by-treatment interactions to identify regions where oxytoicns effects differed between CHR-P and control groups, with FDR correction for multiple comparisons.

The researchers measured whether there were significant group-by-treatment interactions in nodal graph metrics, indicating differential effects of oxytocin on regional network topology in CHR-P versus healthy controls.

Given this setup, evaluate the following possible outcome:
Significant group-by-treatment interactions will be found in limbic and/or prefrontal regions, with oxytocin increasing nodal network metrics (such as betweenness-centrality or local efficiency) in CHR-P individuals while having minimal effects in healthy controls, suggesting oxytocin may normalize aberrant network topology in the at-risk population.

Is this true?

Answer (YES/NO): NO